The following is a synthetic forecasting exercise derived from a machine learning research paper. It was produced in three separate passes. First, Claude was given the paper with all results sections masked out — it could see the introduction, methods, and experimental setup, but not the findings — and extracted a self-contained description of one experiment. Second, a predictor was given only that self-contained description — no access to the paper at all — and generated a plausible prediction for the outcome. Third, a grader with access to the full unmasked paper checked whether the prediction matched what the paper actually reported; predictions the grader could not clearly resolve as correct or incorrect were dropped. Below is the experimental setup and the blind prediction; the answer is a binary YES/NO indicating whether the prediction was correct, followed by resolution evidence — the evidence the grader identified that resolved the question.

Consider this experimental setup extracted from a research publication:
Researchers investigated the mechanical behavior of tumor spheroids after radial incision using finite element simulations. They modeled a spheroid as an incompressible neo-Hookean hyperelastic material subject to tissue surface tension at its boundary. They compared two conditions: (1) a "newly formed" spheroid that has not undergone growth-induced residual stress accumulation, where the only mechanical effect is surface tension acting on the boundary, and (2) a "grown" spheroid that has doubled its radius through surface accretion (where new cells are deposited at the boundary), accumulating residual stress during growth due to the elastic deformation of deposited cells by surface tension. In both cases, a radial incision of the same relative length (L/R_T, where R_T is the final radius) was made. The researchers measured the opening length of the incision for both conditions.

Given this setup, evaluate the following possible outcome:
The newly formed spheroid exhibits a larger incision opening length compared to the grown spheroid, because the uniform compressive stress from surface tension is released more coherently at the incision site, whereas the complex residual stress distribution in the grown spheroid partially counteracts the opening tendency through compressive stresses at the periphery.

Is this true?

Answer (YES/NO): NO